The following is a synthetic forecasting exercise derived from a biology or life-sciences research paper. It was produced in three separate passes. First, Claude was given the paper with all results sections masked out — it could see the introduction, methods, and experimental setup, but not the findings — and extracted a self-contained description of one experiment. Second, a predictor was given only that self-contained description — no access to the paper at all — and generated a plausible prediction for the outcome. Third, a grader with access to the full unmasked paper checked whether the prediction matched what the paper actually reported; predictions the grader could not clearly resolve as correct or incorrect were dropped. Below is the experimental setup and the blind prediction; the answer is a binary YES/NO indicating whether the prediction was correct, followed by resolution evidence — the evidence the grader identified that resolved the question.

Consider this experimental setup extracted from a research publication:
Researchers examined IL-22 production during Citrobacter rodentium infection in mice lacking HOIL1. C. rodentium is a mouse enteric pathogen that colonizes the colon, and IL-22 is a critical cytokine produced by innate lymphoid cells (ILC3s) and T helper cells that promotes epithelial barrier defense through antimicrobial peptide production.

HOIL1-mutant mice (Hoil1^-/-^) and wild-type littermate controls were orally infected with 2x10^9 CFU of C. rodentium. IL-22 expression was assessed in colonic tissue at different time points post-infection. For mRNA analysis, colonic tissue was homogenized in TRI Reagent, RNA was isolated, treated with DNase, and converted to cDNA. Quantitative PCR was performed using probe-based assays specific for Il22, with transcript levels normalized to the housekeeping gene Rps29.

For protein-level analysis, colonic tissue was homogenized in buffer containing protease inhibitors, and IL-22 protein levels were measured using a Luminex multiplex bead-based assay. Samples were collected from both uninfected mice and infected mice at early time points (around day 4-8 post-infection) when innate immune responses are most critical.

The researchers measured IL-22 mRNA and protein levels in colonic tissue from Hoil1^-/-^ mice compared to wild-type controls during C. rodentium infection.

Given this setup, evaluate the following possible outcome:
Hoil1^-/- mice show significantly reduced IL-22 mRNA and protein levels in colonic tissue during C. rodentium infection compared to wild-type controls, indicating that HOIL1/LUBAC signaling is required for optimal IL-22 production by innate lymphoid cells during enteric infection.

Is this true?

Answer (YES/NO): YES